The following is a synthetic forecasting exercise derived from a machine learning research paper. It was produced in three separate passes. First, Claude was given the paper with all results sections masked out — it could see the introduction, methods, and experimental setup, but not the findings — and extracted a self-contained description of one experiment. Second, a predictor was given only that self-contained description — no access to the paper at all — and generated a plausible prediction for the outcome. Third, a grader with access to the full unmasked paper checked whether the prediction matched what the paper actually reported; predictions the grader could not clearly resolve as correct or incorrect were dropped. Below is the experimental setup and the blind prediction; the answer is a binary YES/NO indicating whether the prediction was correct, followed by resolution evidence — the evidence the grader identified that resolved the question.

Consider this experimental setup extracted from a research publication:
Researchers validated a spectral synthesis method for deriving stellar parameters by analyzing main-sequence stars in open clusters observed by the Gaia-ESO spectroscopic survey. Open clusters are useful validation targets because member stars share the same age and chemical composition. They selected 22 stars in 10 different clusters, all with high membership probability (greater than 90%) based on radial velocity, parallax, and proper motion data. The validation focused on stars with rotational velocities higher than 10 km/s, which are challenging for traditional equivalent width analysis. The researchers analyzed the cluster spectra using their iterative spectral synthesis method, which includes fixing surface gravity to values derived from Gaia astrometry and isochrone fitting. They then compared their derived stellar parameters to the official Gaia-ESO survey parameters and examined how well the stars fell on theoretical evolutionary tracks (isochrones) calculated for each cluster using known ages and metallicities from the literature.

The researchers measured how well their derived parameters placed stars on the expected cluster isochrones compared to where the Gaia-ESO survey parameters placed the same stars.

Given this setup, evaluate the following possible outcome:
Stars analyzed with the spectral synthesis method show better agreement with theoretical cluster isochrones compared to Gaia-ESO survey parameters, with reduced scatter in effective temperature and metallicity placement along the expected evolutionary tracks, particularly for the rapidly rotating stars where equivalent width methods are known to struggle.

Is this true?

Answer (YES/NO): YES